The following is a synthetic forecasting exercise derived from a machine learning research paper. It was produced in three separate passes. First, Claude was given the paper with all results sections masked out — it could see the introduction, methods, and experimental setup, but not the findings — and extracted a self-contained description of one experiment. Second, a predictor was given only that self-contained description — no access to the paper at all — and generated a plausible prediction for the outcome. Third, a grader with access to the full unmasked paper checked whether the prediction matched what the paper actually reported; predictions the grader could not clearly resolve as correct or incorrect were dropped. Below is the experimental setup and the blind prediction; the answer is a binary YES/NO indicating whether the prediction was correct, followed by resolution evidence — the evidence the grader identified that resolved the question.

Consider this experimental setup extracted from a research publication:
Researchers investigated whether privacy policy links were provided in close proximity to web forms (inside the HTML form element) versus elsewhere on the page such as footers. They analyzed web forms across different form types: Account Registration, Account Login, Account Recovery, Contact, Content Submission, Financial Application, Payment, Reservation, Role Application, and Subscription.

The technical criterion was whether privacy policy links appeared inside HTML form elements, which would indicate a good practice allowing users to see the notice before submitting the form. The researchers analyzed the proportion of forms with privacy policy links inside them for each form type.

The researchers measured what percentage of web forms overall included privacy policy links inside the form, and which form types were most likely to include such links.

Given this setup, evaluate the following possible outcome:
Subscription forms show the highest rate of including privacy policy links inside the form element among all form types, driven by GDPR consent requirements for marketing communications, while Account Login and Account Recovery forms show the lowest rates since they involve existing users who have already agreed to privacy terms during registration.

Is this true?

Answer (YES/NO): NO